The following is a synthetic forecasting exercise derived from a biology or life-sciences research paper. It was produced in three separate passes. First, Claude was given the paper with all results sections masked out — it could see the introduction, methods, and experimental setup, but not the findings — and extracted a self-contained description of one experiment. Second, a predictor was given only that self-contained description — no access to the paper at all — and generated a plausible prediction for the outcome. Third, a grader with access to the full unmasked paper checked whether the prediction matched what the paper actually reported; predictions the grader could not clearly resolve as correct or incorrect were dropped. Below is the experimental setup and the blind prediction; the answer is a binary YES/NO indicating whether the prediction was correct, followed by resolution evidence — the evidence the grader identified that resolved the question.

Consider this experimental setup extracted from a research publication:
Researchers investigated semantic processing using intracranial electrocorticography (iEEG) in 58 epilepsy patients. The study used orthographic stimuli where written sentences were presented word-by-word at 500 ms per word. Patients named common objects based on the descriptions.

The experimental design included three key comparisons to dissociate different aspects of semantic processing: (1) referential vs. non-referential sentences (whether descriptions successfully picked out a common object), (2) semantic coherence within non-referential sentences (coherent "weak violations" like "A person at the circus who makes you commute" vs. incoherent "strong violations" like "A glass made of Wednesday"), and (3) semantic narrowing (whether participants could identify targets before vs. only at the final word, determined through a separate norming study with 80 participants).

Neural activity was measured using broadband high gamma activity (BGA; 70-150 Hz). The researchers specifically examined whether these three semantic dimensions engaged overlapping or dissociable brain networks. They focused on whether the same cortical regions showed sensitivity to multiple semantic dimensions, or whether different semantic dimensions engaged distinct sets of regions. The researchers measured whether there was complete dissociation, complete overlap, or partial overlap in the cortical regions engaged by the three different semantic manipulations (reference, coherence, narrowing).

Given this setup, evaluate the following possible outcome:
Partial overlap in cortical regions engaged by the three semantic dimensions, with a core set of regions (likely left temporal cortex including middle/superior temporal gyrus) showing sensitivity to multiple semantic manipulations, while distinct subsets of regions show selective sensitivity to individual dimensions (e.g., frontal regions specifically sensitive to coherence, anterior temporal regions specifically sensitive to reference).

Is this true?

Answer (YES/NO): NO